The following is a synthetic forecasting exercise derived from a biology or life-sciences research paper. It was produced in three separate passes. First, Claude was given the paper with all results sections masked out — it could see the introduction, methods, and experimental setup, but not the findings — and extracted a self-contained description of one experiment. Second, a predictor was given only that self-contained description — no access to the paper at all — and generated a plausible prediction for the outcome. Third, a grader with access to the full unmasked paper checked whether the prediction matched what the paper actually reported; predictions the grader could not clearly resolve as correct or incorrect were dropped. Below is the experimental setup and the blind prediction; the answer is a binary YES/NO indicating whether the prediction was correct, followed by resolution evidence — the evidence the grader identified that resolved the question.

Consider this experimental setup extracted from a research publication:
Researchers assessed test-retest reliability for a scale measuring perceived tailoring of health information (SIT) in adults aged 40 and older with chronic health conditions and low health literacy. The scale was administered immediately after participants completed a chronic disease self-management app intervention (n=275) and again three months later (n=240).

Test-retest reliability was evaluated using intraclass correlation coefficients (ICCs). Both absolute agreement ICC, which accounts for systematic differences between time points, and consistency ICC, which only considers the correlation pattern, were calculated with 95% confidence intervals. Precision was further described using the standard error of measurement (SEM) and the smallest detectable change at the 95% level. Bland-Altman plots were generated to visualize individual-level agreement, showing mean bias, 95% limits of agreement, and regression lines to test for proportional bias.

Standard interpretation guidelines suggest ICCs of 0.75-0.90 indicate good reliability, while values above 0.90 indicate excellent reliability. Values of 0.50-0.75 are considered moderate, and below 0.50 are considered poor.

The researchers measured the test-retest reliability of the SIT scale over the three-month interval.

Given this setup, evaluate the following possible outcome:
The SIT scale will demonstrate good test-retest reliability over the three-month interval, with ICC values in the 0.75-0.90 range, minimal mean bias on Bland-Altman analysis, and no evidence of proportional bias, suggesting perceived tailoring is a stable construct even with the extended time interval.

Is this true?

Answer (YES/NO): NO